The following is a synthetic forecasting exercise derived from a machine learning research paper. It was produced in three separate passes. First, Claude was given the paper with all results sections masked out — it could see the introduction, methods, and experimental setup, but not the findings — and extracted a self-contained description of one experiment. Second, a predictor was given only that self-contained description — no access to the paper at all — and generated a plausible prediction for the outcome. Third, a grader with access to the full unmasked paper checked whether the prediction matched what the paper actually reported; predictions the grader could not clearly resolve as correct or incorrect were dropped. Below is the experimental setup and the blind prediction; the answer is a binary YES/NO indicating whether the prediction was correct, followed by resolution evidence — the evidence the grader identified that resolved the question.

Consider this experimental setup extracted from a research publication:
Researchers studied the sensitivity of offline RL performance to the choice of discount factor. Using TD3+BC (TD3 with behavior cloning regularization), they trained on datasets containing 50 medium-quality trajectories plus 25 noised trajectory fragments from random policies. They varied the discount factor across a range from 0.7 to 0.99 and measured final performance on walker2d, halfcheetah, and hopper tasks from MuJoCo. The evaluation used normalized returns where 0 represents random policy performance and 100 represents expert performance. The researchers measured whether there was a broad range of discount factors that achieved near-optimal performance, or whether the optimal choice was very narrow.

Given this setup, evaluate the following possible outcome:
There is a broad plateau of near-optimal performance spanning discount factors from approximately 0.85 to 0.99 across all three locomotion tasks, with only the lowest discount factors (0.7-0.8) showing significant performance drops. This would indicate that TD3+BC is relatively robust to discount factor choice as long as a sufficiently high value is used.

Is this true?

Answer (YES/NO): NO